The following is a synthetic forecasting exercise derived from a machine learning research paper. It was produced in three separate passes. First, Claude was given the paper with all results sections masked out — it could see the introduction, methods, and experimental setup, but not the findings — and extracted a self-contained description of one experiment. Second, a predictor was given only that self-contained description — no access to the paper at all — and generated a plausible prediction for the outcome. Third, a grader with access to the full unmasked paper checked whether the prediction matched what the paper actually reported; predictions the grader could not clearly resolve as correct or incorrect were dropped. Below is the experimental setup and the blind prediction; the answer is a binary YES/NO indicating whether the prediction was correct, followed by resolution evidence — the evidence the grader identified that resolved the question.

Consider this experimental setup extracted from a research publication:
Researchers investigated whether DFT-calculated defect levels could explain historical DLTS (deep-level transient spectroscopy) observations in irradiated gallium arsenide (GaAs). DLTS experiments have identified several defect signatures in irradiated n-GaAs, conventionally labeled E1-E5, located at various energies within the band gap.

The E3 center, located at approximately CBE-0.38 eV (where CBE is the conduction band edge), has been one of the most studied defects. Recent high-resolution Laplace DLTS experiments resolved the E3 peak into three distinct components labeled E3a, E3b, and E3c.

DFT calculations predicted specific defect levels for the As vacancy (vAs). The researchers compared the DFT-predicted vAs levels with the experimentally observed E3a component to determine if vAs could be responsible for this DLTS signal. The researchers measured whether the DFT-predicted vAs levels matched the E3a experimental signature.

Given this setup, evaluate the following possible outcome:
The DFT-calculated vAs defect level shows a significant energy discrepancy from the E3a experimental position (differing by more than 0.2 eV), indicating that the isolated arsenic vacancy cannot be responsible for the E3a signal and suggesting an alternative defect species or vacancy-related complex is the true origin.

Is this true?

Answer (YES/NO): NO